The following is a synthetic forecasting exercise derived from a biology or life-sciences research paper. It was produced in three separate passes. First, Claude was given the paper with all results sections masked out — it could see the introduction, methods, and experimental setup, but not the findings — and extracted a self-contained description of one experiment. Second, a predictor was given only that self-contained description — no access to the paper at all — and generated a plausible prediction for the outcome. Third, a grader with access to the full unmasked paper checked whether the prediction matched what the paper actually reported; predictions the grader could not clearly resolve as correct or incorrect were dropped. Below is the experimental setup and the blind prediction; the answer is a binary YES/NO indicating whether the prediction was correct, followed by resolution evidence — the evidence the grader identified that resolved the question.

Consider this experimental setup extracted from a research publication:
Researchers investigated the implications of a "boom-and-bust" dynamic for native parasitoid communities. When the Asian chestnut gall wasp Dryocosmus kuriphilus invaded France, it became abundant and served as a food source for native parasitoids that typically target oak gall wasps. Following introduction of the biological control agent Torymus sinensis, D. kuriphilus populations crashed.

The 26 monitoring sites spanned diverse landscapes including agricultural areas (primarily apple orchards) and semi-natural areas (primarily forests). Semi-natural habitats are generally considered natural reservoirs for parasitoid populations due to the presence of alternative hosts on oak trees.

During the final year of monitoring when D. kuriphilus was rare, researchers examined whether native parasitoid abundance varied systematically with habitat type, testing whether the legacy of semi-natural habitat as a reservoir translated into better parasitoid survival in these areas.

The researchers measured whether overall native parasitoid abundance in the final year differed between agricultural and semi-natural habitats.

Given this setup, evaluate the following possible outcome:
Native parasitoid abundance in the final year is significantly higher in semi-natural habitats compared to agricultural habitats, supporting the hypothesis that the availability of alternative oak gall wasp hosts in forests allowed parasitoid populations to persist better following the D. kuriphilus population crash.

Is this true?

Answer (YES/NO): NO